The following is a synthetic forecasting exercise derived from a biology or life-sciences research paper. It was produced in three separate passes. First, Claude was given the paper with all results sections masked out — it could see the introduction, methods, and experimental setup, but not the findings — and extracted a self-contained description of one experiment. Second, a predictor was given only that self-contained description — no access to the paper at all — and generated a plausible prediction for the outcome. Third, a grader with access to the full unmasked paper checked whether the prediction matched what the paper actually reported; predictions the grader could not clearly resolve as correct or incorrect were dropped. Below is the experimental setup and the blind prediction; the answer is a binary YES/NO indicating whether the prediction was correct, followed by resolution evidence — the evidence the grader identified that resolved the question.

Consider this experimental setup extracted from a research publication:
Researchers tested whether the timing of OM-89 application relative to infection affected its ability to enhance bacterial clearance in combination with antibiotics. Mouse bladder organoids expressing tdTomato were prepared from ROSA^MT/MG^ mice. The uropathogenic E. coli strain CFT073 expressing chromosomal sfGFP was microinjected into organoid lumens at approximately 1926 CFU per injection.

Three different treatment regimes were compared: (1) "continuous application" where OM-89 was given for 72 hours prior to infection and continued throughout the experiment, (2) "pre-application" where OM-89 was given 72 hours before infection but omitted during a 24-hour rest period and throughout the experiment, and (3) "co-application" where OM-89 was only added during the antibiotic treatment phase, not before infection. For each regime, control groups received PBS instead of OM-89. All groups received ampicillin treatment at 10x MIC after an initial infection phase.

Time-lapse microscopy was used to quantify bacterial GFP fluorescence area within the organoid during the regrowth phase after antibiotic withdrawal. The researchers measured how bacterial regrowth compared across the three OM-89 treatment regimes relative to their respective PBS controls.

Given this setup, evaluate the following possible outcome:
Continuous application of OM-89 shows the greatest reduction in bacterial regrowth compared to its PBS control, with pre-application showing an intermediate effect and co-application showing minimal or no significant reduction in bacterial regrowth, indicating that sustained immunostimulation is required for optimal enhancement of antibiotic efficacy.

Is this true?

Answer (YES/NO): NO